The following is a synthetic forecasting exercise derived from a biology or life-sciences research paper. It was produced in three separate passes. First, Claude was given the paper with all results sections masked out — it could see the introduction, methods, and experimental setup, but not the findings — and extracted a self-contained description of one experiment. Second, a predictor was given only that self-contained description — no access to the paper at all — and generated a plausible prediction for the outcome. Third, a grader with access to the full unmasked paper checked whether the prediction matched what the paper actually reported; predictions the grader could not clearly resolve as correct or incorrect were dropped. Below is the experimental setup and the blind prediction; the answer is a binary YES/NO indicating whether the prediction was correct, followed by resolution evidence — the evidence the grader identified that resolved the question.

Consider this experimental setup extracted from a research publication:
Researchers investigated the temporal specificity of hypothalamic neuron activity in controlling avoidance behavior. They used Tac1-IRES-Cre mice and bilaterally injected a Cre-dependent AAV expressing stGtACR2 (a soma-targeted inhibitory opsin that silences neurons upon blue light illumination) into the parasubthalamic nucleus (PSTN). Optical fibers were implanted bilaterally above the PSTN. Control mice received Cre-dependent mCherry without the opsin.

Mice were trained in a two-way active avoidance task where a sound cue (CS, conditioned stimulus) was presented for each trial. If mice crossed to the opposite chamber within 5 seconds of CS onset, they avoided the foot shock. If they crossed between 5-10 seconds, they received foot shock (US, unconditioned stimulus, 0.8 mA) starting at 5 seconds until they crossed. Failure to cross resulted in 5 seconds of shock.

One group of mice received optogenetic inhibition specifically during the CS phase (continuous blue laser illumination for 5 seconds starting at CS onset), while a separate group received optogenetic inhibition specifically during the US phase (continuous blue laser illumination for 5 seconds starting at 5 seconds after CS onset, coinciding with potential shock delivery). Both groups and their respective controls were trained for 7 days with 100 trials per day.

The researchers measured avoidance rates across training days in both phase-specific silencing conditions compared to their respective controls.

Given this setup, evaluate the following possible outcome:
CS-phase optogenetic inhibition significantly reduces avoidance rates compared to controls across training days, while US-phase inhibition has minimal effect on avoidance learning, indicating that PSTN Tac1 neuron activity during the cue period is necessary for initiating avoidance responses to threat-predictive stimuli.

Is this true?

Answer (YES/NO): NO